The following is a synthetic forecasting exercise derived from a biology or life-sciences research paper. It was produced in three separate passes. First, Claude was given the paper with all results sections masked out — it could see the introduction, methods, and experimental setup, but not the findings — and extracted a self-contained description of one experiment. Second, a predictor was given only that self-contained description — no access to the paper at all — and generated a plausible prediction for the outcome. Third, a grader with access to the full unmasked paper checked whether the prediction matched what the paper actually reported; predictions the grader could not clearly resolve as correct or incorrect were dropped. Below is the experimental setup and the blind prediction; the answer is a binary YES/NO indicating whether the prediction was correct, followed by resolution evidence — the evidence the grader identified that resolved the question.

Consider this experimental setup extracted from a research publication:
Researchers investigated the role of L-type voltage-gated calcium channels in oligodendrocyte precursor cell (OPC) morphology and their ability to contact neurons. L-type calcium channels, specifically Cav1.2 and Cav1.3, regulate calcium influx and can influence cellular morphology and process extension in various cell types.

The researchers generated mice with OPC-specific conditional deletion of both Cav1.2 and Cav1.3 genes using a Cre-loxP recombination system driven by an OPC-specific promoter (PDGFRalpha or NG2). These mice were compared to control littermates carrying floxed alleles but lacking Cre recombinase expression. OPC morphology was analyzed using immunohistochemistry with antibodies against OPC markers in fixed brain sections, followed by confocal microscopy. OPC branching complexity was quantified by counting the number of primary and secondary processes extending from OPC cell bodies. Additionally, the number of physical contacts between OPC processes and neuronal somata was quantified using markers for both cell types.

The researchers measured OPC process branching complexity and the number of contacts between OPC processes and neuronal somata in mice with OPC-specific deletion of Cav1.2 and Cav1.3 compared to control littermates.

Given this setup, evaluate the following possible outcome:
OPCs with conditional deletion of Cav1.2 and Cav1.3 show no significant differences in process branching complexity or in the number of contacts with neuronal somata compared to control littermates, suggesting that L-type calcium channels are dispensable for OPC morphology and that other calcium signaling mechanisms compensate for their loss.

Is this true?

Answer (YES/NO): NO